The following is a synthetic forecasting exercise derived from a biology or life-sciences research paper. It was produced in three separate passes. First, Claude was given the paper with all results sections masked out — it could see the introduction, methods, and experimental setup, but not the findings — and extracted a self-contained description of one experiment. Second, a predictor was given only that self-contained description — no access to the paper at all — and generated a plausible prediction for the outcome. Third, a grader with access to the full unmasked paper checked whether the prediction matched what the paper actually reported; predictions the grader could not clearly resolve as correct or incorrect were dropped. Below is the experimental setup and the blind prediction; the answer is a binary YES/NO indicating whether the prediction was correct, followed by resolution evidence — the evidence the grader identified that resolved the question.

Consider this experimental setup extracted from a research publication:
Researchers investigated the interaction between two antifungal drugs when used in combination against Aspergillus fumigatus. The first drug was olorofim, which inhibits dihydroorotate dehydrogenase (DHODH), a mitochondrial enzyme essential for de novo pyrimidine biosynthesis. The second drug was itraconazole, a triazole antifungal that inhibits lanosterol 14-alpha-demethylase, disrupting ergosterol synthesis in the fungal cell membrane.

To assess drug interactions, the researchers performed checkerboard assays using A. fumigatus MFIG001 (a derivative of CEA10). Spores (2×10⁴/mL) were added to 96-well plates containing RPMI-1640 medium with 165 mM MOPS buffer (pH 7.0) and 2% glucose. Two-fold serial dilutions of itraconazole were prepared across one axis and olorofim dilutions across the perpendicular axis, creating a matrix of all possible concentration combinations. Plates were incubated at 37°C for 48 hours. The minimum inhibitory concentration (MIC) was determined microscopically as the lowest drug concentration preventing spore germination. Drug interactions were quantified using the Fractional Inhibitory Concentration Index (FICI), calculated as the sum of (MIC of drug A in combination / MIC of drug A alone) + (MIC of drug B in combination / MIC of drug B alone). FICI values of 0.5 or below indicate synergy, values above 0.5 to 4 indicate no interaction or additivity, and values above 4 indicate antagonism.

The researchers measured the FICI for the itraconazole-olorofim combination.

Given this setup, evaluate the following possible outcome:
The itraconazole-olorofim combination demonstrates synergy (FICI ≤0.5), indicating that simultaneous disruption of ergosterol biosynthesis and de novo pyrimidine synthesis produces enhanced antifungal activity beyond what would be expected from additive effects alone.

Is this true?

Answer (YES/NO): NO